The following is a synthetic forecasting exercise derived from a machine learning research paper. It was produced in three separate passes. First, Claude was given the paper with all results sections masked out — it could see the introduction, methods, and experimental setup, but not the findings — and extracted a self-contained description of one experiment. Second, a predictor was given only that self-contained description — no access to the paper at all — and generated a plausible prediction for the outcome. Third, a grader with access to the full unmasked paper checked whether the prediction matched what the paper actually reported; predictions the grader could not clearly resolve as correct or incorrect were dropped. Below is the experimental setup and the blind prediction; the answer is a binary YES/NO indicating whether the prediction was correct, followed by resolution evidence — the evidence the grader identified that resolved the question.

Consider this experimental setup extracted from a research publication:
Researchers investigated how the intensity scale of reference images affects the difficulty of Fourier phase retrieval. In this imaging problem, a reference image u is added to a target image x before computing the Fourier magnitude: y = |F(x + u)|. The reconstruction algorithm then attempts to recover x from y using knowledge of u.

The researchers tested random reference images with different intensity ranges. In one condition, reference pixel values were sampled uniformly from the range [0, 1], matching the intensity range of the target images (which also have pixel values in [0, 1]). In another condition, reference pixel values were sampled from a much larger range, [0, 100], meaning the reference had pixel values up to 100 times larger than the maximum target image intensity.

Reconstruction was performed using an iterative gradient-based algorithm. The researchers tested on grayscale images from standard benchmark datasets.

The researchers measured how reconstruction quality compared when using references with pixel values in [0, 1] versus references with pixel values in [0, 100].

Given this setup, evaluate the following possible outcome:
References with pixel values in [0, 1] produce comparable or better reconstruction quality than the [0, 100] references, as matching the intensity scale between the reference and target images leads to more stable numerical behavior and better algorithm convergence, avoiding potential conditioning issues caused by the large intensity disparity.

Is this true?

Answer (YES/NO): NO